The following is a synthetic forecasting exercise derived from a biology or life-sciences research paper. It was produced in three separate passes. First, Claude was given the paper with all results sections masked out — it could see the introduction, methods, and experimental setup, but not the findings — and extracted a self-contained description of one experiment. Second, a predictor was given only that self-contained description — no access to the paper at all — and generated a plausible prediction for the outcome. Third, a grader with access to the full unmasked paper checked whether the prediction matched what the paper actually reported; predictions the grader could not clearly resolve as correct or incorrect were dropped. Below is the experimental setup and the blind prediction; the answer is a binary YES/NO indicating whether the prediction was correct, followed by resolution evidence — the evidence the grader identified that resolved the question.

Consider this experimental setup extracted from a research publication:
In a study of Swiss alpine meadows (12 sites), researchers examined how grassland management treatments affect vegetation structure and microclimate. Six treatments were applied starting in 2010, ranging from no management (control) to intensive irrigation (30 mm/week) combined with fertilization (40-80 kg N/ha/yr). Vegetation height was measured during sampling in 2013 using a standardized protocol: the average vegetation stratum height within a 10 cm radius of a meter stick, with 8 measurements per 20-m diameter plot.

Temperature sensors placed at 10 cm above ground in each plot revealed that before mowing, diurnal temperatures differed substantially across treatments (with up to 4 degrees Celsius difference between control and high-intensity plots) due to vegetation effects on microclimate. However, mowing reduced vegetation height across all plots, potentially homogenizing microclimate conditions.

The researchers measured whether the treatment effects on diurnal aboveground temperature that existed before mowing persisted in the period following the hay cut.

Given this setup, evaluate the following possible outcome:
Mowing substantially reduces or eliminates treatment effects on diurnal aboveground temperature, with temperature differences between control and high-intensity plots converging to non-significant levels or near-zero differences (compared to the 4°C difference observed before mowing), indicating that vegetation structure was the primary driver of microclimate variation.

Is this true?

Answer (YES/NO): YES